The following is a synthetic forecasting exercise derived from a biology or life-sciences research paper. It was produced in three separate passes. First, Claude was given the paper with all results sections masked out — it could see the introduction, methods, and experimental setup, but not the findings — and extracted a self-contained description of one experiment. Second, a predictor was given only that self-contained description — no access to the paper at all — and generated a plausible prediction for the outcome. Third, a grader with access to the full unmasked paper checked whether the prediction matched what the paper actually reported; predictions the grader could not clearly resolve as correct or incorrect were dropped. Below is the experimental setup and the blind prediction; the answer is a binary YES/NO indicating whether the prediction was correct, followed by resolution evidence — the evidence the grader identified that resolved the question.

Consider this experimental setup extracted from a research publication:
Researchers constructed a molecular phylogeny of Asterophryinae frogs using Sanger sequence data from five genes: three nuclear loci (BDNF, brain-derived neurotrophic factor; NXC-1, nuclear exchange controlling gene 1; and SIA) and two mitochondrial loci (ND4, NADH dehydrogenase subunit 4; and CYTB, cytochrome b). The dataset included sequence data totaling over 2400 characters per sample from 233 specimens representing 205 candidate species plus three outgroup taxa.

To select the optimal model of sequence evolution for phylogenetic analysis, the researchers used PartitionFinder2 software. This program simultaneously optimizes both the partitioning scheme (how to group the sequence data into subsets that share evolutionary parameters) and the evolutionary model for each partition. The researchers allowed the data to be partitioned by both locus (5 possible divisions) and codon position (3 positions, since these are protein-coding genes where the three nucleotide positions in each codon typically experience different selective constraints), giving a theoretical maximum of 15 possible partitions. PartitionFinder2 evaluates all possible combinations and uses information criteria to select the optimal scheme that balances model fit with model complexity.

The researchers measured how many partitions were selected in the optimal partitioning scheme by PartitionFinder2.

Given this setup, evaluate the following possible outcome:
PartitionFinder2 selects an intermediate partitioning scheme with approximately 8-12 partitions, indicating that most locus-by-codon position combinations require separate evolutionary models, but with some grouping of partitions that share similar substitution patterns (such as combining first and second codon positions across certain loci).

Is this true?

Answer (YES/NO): NO